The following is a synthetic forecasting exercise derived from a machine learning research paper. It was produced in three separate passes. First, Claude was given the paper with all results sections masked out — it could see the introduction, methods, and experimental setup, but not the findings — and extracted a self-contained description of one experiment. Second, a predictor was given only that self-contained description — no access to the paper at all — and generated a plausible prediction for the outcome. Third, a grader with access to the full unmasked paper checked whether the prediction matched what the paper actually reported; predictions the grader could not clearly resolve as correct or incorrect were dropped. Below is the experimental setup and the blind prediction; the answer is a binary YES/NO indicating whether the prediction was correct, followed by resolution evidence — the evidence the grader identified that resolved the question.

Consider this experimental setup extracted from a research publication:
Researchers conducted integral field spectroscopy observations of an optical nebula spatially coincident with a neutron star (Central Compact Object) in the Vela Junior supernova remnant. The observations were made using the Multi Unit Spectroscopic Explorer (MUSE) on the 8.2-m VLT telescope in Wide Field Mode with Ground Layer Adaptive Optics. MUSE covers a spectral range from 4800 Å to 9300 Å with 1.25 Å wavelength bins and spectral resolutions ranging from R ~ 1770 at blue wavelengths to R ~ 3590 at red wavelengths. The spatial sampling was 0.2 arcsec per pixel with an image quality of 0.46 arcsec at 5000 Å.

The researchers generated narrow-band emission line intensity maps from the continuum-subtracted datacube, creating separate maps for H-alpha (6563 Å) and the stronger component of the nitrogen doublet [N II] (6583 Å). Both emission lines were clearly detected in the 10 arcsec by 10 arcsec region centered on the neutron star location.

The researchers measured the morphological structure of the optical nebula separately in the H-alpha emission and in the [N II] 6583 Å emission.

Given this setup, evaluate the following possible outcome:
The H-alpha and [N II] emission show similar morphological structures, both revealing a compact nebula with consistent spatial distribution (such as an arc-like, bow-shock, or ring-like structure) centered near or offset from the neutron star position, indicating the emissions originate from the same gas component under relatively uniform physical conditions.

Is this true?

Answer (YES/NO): NO